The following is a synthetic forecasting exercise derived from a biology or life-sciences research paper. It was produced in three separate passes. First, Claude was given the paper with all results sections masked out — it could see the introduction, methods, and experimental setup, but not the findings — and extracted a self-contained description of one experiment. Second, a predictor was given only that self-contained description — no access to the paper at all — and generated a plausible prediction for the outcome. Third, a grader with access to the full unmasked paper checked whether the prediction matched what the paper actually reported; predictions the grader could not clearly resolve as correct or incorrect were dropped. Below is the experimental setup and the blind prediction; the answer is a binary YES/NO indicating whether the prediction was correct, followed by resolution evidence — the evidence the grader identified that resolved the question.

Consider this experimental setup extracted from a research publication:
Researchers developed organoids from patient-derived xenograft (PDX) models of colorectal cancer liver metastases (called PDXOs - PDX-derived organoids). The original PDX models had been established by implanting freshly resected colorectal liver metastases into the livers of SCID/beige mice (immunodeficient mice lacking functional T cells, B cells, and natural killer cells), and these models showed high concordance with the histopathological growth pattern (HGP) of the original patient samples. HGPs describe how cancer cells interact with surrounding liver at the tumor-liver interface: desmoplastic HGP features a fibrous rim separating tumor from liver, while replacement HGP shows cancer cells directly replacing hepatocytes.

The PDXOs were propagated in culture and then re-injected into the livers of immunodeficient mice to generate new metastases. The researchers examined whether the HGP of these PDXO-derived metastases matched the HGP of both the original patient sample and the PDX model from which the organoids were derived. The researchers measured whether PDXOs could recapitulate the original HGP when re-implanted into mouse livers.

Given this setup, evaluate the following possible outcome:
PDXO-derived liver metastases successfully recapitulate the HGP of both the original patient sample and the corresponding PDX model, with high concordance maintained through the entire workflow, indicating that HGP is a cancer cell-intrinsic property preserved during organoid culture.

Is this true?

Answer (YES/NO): YES